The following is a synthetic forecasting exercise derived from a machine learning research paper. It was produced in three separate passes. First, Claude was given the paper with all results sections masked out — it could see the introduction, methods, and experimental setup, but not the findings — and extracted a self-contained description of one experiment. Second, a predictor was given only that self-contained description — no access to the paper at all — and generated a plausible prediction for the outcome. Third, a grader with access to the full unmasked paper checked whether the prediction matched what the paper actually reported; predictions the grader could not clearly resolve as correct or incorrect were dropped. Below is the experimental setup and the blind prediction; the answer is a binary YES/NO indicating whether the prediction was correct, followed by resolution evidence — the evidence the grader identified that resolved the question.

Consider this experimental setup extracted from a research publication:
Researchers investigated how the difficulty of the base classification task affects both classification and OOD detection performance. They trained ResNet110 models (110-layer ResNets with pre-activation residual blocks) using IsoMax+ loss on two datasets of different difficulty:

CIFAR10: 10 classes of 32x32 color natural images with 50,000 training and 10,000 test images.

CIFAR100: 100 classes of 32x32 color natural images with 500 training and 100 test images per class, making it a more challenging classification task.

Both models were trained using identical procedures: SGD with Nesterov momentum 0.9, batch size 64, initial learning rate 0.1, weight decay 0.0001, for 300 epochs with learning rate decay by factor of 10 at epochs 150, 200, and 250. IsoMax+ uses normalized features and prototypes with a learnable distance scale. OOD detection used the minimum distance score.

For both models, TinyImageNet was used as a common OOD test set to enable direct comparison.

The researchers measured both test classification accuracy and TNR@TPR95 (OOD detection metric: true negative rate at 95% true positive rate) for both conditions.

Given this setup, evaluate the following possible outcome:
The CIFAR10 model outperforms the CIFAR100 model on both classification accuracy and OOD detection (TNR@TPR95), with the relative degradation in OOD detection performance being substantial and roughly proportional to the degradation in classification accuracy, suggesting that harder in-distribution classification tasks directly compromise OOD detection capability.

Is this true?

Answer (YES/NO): NO